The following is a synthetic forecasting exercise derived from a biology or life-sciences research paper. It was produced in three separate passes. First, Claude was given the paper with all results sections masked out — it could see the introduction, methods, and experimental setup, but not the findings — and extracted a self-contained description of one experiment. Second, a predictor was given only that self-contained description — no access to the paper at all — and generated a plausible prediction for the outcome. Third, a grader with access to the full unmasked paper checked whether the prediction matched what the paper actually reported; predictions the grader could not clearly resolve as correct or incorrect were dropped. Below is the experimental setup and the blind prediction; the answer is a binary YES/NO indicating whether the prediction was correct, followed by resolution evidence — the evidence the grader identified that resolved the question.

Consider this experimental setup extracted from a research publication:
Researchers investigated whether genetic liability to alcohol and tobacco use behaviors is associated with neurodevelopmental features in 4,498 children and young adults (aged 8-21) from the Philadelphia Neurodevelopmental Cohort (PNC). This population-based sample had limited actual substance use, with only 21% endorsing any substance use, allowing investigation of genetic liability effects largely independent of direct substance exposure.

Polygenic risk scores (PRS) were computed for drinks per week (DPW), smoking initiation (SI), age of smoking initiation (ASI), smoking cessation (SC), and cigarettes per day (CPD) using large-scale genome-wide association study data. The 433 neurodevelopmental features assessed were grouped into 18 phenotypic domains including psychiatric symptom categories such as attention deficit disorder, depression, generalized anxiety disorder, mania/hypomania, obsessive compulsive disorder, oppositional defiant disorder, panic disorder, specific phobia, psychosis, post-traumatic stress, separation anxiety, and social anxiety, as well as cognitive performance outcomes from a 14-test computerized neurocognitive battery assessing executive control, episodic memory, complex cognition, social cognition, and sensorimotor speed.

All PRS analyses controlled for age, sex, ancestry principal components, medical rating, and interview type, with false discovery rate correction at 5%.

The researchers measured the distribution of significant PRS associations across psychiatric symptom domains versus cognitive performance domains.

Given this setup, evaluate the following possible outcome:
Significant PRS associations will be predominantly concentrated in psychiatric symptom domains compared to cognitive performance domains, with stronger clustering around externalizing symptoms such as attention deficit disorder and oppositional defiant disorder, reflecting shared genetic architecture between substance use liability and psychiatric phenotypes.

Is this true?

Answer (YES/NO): NO